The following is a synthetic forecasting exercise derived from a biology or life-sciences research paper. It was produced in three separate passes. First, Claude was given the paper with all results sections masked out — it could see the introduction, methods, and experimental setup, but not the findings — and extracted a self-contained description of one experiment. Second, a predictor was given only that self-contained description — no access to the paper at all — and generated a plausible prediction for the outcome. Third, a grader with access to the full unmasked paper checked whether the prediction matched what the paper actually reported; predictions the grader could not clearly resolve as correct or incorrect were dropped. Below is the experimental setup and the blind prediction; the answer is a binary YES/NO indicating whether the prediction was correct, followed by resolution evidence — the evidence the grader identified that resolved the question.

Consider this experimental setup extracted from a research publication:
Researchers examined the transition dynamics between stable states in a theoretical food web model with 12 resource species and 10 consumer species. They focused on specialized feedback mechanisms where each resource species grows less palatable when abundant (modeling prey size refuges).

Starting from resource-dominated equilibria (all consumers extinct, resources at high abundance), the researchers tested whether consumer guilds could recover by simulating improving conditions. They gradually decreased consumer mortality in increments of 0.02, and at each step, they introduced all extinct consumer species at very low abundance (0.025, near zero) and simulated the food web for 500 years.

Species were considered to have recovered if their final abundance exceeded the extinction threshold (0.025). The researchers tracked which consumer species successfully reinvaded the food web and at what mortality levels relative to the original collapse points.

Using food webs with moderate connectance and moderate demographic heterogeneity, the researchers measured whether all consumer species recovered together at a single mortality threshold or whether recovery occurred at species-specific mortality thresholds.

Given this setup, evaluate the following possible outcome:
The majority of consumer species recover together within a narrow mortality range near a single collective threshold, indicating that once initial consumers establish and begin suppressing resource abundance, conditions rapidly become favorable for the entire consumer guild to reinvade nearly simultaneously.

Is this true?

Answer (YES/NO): NO